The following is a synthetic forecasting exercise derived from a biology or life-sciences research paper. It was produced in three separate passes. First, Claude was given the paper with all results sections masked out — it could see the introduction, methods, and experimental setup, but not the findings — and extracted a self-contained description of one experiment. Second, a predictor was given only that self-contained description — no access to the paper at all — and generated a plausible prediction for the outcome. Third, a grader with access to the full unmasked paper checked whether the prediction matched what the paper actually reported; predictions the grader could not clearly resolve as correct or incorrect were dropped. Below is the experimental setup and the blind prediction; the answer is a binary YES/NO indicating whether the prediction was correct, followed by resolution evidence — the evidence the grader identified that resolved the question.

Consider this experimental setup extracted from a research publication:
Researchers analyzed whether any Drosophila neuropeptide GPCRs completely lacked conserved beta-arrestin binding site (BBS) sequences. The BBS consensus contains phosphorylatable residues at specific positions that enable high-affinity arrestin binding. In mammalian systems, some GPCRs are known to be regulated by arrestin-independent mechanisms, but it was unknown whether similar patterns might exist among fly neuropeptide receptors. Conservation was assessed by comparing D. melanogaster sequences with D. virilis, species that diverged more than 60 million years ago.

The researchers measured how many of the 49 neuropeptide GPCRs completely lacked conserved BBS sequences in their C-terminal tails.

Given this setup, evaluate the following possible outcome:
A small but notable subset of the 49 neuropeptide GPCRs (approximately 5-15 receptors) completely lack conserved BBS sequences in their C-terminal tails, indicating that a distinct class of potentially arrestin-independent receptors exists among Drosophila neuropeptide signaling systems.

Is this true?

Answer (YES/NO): YES